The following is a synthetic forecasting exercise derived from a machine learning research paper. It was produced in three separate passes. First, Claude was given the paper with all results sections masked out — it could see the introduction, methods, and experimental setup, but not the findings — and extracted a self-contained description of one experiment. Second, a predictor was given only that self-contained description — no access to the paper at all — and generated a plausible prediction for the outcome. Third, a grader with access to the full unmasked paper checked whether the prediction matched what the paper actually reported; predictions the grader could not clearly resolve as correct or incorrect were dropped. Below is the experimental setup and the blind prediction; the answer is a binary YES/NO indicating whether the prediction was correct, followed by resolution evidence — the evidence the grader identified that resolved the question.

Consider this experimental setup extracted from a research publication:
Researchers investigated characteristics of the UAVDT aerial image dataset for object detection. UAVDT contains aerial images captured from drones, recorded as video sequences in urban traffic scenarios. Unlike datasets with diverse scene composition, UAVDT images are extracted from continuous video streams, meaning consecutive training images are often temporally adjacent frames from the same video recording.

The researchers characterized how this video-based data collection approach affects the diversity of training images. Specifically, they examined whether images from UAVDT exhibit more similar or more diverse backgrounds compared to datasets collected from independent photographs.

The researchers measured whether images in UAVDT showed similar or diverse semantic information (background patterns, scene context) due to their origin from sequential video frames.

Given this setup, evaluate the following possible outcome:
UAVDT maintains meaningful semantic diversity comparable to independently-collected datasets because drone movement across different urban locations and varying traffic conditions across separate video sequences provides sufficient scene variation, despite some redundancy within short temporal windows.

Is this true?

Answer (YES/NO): NO